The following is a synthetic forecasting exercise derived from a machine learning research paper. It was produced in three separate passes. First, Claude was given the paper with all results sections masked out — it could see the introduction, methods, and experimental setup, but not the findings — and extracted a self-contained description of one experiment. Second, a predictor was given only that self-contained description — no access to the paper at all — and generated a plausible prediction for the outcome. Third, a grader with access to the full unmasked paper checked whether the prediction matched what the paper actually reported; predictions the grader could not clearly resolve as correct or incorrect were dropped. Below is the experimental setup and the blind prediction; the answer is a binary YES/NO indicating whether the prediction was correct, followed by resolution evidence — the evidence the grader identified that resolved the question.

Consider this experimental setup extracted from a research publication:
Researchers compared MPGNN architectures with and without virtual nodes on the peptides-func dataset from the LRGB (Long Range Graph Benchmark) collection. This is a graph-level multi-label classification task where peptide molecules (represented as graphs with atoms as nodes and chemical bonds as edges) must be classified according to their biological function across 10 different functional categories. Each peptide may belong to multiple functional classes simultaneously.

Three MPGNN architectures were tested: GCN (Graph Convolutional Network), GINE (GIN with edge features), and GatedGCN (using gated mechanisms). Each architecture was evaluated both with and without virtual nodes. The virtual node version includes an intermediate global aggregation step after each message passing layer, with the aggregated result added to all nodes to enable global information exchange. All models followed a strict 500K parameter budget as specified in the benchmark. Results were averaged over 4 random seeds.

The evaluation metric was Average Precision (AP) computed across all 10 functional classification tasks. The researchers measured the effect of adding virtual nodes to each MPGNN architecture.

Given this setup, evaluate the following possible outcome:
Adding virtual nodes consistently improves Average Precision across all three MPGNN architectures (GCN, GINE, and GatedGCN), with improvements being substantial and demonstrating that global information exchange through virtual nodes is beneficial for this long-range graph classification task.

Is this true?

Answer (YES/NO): NO